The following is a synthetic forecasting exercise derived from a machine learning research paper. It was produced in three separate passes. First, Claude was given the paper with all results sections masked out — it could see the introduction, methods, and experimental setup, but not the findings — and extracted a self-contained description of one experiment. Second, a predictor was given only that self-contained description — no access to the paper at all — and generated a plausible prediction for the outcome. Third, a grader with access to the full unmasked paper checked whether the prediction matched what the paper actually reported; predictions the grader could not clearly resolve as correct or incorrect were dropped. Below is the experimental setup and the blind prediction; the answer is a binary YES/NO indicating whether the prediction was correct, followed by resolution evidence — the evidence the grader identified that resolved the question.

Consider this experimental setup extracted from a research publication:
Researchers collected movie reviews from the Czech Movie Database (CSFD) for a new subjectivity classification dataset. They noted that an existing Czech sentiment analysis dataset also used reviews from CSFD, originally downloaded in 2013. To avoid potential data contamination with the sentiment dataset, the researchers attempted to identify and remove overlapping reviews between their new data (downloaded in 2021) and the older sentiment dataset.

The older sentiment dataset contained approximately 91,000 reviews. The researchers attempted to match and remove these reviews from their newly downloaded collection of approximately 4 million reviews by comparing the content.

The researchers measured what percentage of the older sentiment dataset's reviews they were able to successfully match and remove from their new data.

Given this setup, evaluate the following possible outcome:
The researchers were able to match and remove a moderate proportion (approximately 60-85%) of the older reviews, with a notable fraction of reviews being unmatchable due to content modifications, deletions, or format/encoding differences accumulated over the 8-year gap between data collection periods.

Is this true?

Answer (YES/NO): YES